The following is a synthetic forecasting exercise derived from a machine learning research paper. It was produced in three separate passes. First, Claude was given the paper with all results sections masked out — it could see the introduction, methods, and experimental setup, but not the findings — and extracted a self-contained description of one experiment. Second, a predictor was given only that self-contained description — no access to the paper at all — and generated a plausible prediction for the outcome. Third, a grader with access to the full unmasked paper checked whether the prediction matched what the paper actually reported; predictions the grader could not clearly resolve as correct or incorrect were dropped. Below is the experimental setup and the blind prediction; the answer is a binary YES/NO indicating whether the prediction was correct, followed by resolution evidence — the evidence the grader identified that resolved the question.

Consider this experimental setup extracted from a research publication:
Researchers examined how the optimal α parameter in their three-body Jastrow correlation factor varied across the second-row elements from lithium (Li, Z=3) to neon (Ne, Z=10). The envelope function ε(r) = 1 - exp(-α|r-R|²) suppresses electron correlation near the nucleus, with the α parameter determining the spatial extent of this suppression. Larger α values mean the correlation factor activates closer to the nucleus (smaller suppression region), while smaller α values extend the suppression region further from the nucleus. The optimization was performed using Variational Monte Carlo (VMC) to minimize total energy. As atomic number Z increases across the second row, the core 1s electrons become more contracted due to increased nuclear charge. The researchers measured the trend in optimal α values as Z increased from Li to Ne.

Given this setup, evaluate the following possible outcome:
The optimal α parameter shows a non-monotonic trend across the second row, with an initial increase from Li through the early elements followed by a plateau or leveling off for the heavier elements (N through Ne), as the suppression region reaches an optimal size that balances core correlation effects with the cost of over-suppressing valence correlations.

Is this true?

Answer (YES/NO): NO